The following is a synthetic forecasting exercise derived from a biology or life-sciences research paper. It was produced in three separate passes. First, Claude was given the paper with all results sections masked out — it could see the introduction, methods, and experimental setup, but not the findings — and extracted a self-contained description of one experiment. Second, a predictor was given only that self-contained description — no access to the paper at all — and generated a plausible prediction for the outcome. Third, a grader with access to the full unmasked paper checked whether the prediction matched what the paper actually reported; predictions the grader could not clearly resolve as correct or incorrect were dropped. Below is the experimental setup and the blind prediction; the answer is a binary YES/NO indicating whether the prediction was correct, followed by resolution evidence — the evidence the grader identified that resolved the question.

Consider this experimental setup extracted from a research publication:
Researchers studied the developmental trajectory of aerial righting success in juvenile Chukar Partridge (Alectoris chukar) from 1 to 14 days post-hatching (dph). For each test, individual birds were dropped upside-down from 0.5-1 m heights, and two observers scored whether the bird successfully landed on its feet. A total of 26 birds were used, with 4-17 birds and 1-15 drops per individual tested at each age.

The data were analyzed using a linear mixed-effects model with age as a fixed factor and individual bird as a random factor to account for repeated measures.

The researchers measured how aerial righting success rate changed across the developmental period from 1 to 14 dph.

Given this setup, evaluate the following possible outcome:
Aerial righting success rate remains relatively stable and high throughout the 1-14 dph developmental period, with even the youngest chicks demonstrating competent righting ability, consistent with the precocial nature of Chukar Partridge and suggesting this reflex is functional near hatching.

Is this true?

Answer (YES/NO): NO